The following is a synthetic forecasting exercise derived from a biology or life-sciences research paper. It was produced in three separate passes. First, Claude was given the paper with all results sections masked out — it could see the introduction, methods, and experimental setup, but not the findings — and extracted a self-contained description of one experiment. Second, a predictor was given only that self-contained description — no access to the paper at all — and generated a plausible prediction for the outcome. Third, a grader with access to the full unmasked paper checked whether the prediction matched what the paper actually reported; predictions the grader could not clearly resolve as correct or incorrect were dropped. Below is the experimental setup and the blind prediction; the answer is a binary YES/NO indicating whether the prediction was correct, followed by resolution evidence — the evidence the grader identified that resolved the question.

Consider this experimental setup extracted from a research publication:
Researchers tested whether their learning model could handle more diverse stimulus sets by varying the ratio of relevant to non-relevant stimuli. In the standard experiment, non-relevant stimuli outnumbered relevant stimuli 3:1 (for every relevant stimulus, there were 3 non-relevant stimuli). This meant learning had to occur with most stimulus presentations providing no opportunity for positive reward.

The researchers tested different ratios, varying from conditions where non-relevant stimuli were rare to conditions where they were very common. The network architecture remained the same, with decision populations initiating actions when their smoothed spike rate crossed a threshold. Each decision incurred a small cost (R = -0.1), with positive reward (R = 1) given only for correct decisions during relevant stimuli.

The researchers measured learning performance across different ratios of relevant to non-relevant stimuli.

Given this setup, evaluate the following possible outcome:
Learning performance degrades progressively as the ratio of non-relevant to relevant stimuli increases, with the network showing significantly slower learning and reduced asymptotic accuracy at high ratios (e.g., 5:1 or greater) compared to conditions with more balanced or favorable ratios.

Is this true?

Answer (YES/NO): NO